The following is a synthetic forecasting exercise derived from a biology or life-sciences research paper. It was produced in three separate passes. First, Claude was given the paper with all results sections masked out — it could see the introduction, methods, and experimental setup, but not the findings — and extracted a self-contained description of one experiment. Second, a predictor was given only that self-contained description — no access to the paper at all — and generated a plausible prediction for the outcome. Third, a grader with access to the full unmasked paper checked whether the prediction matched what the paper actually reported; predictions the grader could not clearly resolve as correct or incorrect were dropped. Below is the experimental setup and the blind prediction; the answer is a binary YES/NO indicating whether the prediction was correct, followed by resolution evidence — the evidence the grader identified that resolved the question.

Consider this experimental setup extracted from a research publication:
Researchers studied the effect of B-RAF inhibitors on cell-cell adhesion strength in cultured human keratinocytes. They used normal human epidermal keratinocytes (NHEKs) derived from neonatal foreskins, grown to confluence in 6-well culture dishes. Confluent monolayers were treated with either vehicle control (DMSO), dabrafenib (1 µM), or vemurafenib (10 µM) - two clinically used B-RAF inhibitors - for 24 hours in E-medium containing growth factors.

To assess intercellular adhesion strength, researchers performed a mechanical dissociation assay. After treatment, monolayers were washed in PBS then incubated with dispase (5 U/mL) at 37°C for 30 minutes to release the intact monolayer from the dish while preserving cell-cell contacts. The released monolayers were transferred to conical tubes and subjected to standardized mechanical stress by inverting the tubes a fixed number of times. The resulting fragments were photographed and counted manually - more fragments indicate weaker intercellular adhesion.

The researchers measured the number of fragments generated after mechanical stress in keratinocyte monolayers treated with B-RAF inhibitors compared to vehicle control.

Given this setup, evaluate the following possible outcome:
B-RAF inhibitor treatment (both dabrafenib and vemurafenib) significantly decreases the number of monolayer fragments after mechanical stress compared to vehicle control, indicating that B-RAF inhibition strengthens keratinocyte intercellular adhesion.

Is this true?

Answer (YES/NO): NO